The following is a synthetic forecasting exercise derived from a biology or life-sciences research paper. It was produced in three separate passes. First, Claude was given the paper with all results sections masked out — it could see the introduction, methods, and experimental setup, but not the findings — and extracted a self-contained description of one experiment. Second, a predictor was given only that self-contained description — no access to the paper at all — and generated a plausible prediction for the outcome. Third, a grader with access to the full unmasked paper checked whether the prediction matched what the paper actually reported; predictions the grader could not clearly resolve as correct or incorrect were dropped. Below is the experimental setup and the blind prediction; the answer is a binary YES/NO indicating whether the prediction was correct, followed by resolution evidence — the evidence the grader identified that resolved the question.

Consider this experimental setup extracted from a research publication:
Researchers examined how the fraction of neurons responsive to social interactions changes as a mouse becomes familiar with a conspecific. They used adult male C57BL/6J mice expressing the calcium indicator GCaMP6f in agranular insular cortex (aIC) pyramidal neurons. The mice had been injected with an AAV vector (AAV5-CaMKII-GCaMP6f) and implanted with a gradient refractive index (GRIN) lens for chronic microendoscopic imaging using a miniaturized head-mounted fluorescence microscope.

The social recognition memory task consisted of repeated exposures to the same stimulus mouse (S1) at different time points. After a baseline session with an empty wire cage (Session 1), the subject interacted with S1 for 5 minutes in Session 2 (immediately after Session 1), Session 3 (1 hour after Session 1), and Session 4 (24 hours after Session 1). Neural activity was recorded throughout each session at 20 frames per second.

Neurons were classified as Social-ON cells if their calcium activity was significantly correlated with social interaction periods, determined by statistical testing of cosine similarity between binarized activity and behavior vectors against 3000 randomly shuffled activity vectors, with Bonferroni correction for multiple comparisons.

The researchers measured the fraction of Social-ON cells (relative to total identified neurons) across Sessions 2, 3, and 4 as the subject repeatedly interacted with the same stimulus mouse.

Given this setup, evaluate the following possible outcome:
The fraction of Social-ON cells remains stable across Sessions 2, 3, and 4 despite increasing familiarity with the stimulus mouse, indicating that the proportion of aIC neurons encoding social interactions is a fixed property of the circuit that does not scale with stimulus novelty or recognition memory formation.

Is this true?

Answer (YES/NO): NO